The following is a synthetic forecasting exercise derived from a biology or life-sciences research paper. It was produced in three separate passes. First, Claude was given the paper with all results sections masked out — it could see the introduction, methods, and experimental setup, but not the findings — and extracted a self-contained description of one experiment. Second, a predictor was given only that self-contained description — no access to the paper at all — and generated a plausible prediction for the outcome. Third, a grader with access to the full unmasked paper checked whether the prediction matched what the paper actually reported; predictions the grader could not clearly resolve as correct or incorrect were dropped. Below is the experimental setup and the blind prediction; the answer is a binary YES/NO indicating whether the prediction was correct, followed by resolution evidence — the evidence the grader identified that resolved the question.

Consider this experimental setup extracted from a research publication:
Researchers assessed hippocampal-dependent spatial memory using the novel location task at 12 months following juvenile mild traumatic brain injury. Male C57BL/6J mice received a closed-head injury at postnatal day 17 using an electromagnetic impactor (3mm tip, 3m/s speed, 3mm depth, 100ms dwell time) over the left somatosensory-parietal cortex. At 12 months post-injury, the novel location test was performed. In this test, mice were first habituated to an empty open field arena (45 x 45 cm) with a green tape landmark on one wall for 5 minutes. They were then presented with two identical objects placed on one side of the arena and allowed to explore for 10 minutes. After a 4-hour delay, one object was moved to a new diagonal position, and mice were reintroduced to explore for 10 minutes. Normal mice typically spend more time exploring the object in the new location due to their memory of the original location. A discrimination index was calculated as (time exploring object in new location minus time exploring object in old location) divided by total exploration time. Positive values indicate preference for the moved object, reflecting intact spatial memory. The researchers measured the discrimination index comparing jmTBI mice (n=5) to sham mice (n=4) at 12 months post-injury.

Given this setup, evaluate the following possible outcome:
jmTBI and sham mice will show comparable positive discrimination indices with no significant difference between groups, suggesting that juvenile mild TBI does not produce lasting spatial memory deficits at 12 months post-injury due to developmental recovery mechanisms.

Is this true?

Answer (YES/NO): NO